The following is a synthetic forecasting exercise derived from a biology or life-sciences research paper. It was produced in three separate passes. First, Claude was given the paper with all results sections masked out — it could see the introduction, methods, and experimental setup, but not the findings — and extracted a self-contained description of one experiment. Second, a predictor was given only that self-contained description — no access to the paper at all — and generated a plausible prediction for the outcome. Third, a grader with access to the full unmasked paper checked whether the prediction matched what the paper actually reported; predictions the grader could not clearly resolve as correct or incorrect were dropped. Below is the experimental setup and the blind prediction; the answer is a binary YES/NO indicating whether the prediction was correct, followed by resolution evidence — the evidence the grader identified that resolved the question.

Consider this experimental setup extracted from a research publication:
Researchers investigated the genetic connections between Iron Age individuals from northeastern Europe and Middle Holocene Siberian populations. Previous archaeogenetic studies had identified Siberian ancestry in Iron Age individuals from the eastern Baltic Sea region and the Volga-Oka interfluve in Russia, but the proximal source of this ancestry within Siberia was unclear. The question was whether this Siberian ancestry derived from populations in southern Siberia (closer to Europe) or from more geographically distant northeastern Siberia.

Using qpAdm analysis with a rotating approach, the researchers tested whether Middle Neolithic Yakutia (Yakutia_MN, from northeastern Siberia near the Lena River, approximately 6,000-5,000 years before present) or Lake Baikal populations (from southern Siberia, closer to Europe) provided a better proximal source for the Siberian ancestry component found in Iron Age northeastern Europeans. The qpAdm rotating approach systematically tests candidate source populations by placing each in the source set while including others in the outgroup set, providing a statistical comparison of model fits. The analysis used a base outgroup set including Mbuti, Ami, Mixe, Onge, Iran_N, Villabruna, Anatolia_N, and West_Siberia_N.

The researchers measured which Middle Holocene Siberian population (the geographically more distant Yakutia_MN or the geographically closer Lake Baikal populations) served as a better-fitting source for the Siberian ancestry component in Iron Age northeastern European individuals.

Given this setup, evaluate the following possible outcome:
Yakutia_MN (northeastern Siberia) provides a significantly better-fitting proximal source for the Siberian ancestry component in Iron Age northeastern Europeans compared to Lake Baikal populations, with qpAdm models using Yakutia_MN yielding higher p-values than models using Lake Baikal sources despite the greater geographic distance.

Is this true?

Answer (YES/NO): YES